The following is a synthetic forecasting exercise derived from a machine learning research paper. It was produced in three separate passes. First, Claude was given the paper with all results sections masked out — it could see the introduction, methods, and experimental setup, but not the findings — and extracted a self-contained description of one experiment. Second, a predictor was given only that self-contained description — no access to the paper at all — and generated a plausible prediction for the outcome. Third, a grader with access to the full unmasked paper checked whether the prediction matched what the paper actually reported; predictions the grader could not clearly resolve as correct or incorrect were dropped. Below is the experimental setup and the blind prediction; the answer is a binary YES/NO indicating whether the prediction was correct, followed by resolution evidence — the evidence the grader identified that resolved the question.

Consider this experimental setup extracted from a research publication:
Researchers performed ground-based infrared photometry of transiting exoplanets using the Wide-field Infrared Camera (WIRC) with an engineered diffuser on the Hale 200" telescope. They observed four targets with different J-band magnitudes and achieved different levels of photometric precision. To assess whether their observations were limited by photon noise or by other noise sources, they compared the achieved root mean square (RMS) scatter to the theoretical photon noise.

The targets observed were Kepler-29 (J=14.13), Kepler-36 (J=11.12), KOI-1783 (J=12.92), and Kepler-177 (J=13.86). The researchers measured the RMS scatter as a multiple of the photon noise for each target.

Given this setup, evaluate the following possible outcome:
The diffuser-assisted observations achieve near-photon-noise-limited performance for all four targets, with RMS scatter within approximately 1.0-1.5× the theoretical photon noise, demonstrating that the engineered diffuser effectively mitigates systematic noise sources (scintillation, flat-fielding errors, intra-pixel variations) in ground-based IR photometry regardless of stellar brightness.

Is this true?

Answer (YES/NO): NO